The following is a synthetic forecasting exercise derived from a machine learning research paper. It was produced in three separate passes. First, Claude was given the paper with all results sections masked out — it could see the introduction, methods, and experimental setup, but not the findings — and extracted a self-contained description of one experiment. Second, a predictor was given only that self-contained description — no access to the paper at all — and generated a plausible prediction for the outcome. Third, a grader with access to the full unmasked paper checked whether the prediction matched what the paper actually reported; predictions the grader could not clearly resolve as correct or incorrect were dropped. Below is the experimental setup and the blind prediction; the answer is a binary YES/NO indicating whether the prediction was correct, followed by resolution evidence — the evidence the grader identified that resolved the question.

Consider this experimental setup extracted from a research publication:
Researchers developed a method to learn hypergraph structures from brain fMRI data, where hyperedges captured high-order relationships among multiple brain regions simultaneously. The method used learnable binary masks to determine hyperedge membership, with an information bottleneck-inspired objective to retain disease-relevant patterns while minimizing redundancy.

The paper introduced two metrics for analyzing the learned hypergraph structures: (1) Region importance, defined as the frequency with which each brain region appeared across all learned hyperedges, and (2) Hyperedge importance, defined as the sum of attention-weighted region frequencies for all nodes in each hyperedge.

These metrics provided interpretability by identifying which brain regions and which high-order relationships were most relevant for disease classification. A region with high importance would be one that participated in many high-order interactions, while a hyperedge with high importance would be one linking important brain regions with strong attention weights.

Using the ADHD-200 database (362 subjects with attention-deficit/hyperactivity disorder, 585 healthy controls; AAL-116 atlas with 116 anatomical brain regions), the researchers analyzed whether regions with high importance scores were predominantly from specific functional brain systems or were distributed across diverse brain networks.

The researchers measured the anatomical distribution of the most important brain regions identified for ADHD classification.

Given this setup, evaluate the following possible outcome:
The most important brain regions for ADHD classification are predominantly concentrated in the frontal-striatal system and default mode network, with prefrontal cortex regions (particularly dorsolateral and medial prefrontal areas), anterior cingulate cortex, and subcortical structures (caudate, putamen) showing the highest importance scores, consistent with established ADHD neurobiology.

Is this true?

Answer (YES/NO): NO